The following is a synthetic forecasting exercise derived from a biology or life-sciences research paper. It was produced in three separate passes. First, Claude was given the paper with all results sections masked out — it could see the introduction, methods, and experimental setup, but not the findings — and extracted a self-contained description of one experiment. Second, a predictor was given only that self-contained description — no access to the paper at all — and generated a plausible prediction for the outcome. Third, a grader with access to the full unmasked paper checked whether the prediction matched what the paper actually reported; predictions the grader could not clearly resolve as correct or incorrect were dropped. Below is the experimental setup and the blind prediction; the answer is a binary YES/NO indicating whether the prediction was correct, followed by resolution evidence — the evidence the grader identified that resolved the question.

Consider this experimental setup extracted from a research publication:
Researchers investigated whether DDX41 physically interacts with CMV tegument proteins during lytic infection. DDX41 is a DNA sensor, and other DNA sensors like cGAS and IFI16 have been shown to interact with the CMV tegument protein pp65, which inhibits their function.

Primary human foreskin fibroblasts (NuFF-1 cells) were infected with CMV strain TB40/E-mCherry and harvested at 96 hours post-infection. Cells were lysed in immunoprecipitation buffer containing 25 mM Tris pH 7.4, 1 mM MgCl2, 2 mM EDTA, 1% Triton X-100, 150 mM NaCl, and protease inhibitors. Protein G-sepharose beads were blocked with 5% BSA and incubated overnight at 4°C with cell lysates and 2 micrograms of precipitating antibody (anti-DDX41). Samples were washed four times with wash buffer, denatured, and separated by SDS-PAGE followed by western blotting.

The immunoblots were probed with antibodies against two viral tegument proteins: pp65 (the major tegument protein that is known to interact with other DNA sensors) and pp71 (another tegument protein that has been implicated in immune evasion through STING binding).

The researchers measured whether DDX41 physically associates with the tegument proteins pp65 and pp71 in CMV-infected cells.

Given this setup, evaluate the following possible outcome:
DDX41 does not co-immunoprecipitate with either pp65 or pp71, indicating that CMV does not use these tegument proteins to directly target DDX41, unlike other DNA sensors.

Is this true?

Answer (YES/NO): NO